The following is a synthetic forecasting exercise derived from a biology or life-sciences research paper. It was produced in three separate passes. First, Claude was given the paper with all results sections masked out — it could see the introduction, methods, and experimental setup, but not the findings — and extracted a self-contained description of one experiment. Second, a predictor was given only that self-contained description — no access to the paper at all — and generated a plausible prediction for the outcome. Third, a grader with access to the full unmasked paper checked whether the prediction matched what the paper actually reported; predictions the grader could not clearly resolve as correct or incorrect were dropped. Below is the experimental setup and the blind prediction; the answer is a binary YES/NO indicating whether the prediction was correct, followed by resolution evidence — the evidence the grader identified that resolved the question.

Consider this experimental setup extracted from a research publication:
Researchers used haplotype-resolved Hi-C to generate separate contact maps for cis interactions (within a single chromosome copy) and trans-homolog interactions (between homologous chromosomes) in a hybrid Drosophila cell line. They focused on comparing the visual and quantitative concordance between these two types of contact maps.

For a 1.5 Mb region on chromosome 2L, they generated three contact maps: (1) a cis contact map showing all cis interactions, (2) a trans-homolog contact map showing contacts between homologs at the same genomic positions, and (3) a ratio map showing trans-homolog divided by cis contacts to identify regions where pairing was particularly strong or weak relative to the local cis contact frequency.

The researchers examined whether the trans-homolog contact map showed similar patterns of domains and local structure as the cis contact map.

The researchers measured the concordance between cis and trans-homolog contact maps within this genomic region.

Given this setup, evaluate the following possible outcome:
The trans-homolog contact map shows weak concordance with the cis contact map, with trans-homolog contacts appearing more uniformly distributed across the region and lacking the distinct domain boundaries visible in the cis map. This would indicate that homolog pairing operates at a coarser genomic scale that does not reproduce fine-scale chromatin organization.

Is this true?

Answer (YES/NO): NO